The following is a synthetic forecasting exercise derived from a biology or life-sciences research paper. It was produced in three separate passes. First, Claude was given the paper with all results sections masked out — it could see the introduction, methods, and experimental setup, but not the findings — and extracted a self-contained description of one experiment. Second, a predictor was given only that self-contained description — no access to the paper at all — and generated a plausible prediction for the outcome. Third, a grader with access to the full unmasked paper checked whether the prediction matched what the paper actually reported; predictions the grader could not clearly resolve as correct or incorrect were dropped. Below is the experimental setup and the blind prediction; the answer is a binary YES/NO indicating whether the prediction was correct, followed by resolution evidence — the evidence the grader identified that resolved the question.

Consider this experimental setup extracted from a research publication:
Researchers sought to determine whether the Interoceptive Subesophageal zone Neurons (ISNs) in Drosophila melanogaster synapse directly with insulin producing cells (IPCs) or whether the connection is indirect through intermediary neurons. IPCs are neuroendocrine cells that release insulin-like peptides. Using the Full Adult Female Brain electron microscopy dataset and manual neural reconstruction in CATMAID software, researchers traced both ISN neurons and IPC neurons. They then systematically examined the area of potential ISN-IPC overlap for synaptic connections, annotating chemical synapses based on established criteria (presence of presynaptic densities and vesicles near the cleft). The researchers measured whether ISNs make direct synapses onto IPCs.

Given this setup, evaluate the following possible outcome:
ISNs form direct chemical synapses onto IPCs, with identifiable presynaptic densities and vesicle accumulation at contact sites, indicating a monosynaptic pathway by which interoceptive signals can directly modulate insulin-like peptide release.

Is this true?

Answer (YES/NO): NO